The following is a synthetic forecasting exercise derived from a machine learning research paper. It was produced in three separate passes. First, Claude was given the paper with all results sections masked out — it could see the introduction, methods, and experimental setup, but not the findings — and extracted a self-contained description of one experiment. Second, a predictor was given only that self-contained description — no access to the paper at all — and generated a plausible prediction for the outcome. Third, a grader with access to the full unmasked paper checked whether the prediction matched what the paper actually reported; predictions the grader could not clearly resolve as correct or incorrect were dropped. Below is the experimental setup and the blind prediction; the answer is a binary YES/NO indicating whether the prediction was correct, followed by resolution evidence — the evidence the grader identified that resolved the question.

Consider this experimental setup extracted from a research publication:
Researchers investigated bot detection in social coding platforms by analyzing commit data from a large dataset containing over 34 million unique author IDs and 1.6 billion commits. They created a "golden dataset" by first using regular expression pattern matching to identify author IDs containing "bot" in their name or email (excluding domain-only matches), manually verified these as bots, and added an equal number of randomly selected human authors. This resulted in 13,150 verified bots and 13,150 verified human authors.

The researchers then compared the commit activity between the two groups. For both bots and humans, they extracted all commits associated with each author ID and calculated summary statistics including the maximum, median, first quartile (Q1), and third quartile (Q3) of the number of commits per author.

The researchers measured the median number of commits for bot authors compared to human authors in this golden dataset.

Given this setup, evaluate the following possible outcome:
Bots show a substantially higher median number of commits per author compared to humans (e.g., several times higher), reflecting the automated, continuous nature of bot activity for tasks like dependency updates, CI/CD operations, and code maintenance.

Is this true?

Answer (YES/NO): NO